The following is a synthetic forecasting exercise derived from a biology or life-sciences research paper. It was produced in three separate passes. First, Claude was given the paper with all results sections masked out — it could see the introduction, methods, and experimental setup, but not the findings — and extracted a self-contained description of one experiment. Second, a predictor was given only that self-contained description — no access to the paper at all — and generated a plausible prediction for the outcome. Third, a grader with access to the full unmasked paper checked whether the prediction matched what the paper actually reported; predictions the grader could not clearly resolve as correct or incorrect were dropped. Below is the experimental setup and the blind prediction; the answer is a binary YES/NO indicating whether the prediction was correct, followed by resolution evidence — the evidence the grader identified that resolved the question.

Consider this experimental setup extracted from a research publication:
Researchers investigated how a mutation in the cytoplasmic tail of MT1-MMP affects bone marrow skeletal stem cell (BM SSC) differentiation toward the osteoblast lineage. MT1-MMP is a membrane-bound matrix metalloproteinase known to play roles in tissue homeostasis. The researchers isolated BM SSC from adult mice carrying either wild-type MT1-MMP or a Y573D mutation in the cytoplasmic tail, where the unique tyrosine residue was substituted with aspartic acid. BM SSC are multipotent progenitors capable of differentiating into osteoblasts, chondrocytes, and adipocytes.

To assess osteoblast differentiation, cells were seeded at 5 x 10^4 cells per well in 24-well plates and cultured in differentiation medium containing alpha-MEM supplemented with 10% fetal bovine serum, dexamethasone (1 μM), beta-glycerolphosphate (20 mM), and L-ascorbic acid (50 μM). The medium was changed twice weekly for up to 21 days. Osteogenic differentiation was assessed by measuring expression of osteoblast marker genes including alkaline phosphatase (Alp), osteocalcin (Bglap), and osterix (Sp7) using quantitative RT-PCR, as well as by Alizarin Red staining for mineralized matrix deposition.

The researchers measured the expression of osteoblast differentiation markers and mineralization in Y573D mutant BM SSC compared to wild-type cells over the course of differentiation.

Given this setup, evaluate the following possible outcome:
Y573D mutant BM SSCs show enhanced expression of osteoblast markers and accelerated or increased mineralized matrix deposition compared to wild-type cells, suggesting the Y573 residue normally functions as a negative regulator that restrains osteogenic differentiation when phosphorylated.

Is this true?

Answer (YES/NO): YES